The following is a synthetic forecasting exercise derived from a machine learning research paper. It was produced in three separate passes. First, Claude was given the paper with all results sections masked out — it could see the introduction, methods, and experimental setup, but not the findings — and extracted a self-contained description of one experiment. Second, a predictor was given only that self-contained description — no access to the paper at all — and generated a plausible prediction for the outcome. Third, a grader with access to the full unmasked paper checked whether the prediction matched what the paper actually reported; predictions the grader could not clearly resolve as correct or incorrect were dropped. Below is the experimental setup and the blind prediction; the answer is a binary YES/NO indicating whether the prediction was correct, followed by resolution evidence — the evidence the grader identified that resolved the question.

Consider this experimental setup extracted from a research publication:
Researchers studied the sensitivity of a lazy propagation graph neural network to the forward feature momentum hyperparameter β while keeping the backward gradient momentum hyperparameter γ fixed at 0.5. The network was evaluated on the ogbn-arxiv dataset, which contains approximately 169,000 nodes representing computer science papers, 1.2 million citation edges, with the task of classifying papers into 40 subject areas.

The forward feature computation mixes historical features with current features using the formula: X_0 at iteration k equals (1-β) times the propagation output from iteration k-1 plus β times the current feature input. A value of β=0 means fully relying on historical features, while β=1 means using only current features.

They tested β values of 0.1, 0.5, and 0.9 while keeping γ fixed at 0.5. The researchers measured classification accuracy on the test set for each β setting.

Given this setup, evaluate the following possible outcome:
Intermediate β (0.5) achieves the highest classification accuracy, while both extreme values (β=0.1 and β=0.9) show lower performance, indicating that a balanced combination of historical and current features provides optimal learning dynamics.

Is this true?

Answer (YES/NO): YES